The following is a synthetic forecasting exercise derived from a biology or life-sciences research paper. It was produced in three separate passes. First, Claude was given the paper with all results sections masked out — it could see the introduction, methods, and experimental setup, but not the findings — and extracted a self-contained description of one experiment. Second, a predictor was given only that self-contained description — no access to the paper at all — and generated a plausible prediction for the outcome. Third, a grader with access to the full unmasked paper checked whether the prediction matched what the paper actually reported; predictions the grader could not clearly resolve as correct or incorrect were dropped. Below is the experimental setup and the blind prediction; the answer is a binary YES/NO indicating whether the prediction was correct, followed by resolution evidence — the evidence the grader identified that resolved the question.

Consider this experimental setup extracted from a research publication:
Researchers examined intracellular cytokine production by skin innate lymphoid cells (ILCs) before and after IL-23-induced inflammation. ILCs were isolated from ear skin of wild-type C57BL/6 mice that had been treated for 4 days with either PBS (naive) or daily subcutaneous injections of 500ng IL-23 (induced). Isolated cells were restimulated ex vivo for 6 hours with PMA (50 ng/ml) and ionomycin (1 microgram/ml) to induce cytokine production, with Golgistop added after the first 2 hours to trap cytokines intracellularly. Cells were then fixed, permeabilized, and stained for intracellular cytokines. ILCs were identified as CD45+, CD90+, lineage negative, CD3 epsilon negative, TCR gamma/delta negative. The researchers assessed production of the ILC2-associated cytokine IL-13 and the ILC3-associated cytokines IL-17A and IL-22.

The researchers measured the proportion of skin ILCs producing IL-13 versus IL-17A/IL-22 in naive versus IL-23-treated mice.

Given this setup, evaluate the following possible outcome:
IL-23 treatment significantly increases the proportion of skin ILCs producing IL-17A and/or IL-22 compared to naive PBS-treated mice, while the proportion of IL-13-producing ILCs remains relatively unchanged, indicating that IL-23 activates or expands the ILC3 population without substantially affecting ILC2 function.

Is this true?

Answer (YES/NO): NO